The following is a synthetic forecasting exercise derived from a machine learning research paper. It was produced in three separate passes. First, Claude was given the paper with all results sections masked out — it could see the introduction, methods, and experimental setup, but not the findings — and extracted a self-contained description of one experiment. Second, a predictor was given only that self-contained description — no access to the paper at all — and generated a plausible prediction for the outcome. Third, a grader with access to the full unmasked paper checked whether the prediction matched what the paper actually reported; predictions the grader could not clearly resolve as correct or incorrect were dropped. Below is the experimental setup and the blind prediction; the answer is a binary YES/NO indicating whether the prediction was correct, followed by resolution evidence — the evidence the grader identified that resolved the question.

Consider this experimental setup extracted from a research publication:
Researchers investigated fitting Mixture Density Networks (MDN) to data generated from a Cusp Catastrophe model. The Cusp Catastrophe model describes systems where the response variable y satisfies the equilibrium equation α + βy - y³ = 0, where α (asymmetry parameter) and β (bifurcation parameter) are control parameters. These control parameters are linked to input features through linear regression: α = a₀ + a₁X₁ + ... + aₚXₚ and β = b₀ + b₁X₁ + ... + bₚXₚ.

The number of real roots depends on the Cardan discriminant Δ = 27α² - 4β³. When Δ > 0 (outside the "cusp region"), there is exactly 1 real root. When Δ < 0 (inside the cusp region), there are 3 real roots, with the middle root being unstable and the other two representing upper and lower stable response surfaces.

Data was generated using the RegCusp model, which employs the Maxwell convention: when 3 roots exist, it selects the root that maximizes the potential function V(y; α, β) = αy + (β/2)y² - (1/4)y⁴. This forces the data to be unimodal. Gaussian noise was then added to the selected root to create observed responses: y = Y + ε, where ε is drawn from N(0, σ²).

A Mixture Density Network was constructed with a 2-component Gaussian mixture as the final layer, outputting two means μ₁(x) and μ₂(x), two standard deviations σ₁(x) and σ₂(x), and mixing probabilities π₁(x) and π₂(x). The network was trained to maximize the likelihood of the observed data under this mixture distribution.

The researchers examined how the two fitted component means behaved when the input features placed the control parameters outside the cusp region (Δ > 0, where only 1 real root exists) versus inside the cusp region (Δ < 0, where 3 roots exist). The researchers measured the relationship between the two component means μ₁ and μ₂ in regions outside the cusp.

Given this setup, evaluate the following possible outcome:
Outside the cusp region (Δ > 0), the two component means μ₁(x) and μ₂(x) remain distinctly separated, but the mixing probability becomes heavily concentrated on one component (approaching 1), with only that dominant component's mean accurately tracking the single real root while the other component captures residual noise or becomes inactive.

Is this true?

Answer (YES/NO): NO